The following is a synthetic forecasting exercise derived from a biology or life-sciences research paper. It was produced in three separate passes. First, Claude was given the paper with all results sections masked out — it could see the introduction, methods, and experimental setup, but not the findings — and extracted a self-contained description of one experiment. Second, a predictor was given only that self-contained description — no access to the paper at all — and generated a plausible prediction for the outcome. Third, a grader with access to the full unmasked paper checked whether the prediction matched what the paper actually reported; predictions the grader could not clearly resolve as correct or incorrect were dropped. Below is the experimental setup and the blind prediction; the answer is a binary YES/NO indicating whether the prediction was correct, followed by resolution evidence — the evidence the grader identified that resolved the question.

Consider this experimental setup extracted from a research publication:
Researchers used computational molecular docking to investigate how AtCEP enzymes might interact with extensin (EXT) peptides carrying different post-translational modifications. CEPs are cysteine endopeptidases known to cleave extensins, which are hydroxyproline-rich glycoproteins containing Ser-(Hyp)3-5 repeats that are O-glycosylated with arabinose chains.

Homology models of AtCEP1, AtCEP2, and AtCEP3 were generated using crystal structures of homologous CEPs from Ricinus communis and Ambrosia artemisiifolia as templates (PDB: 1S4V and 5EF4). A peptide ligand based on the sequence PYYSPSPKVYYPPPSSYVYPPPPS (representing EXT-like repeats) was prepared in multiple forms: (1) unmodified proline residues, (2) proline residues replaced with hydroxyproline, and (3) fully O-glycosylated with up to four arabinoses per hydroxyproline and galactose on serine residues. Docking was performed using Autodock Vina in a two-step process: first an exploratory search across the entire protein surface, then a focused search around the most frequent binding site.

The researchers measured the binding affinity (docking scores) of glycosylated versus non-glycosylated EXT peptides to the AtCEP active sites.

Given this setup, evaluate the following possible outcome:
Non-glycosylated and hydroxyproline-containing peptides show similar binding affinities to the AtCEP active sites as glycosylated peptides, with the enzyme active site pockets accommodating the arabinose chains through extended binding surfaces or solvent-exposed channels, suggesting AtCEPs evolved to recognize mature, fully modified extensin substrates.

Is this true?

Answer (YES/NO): NO